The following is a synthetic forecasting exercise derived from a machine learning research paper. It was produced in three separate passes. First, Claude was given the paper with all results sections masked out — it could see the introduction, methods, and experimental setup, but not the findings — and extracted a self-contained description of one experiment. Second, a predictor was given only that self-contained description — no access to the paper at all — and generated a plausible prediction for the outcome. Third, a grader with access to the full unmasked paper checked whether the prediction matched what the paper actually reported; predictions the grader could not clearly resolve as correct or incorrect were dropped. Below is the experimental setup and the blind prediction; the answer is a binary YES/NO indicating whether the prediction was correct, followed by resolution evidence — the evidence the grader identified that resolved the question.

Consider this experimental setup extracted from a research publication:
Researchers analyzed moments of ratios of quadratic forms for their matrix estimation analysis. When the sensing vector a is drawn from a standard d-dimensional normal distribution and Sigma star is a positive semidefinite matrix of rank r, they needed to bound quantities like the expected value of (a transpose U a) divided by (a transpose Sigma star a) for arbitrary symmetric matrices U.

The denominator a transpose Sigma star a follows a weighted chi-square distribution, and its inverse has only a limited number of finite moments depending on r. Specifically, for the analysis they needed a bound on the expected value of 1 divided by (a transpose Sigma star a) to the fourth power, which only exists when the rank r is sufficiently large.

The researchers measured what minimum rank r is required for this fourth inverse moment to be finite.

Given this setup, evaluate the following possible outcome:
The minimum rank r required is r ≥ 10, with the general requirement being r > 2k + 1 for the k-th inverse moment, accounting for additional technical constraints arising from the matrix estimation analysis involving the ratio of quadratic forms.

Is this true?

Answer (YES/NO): NO